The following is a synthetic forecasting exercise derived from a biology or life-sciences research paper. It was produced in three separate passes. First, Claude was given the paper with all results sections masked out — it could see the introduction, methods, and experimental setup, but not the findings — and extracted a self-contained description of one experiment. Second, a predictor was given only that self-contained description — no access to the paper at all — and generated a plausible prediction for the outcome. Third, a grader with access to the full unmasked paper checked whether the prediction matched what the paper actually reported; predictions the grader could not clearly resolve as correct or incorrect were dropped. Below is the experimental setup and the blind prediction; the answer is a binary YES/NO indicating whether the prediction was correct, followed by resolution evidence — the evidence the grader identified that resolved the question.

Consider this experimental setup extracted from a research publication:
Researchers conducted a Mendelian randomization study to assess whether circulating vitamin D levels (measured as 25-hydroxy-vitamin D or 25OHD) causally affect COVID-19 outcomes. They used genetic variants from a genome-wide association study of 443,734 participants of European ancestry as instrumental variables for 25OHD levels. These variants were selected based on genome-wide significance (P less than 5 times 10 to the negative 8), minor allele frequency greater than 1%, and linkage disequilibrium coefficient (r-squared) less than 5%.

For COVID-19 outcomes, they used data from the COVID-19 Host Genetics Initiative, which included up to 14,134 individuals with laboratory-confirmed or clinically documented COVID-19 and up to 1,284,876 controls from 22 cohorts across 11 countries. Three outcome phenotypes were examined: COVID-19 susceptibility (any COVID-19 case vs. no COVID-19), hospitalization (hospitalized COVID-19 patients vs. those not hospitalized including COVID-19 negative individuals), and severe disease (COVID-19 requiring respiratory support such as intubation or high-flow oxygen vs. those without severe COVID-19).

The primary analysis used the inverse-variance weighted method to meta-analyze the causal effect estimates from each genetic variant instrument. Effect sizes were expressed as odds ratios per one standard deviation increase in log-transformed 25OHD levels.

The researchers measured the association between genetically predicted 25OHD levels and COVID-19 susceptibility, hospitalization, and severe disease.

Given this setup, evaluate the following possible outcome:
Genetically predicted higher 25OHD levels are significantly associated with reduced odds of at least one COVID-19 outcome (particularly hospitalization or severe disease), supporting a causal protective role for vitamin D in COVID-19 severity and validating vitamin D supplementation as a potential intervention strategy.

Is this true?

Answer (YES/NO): NO